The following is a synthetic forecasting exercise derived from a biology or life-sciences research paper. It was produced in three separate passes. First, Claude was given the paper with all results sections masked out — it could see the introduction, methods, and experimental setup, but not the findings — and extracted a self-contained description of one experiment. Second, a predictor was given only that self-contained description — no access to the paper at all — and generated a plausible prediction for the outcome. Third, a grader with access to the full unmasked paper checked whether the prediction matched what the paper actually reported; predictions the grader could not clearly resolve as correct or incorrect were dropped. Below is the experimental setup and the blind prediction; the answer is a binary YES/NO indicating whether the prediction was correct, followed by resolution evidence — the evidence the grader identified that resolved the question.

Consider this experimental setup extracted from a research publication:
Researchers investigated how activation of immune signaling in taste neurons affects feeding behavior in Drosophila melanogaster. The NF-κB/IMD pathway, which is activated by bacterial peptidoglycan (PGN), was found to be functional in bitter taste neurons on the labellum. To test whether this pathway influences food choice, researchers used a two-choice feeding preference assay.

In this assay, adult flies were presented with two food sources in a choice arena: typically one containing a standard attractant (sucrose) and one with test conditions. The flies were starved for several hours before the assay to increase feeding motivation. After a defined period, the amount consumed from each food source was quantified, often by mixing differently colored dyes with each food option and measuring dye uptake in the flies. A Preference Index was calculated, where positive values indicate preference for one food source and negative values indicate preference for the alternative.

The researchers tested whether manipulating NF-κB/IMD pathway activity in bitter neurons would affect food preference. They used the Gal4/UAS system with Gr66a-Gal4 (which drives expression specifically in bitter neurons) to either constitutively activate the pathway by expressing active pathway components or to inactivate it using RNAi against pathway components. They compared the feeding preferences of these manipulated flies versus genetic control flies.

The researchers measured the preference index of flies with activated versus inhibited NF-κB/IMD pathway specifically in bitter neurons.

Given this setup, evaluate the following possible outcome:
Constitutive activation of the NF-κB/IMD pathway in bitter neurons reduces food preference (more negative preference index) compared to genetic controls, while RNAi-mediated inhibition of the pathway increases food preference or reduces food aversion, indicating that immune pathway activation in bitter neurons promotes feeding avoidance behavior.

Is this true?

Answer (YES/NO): YES